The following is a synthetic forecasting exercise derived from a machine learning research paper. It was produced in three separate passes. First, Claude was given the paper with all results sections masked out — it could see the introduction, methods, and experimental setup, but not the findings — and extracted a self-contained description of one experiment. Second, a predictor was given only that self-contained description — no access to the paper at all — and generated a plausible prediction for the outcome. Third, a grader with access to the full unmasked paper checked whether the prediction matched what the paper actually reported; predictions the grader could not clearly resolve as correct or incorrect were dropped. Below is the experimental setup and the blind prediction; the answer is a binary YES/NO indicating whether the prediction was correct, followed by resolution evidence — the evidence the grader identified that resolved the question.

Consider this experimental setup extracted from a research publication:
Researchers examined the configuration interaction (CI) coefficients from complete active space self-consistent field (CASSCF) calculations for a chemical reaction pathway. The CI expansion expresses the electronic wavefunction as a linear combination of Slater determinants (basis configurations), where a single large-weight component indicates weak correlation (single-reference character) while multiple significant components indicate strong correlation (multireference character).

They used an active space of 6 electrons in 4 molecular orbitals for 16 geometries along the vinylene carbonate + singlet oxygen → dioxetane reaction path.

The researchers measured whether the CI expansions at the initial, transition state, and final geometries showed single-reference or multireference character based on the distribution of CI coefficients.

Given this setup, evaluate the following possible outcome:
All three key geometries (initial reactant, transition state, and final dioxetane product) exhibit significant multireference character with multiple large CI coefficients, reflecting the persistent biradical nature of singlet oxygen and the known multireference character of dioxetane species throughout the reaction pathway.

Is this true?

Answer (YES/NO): NO